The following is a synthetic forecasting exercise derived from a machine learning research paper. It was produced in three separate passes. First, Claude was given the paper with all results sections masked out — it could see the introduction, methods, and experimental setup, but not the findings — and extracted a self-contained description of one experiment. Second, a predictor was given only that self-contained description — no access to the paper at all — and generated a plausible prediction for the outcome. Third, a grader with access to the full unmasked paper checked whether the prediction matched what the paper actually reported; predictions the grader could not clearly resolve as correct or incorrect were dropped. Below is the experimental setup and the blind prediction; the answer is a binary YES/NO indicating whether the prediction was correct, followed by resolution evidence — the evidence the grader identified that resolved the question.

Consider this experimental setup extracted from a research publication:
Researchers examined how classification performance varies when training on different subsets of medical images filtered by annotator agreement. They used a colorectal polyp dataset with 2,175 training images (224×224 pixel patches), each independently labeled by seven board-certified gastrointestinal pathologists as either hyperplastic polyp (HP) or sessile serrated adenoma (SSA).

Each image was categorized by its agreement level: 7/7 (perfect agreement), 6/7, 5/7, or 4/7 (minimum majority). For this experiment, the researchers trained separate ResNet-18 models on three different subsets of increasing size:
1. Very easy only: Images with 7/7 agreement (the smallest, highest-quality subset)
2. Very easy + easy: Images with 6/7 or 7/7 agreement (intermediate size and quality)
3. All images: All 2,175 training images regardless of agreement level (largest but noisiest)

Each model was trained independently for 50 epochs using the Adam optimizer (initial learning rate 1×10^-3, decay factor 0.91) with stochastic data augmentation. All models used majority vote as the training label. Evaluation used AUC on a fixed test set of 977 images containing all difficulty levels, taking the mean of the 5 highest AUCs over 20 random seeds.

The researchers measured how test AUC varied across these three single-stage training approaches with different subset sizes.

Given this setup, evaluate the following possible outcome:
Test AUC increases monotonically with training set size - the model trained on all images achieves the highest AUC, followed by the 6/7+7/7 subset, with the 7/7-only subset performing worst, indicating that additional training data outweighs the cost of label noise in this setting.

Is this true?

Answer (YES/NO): NO